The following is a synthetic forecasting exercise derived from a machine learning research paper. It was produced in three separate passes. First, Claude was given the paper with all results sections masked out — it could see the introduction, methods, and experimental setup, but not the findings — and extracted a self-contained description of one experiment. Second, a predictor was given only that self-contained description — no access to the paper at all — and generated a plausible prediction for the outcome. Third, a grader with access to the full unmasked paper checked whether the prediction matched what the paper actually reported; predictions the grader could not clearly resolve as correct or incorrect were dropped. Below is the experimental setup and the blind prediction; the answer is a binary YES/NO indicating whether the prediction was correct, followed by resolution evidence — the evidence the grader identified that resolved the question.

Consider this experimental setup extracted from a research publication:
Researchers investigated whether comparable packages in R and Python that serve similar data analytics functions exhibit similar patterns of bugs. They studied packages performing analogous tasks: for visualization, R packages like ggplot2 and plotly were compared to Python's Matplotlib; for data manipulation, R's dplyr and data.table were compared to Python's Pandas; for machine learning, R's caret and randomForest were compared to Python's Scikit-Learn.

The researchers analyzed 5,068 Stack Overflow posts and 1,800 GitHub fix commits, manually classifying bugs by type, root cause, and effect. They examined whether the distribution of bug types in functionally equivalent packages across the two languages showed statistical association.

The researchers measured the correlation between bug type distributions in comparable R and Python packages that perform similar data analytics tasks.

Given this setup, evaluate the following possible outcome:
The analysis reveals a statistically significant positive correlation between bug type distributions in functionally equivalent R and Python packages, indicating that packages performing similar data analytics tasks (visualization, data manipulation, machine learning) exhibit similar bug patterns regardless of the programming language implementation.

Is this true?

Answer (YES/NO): YES